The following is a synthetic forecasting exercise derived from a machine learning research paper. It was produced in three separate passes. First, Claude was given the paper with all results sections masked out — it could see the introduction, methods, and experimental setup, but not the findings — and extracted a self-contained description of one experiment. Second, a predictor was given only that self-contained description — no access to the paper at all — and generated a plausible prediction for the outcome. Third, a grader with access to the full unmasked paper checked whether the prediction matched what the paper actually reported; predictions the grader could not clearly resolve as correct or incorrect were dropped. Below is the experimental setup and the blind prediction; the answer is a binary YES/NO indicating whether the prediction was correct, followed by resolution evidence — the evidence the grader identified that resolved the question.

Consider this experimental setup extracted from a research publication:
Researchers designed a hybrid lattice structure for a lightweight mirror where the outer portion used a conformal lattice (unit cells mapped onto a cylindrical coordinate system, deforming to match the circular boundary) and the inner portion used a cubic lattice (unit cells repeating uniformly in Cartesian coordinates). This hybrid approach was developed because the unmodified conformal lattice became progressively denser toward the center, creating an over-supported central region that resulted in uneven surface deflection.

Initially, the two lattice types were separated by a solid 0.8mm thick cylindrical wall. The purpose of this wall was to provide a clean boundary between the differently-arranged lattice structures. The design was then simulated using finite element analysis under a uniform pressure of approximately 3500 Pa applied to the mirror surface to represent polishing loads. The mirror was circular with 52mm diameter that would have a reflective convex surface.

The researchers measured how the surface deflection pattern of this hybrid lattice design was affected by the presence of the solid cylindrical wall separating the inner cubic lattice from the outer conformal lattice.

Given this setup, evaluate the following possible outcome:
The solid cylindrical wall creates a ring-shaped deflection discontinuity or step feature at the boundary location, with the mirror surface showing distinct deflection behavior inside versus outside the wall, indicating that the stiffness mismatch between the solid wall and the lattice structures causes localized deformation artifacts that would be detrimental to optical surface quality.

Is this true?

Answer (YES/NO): YES